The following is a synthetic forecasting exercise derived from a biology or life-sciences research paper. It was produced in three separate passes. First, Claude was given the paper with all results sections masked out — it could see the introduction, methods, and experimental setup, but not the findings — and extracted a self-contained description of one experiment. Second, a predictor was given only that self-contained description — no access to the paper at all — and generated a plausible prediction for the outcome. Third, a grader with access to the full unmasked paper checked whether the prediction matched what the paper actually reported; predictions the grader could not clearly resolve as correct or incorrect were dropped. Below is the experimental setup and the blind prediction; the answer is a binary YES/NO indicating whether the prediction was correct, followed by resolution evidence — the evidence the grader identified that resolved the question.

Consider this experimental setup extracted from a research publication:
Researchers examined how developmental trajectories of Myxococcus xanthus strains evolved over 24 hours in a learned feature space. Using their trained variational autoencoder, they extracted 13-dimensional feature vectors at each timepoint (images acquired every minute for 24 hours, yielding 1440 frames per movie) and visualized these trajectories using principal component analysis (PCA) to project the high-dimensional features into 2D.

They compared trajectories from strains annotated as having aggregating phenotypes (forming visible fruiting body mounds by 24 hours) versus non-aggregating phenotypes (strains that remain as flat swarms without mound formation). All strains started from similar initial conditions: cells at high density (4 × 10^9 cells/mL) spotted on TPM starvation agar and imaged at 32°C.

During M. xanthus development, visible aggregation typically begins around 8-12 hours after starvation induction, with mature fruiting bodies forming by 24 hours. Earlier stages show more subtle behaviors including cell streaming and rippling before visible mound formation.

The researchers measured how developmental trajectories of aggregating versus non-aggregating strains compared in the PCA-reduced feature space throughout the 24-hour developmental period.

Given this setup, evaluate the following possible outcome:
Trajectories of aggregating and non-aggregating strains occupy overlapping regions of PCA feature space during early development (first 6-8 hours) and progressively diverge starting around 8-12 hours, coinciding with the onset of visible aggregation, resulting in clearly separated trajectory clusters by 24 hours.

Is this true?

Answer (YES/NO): NO